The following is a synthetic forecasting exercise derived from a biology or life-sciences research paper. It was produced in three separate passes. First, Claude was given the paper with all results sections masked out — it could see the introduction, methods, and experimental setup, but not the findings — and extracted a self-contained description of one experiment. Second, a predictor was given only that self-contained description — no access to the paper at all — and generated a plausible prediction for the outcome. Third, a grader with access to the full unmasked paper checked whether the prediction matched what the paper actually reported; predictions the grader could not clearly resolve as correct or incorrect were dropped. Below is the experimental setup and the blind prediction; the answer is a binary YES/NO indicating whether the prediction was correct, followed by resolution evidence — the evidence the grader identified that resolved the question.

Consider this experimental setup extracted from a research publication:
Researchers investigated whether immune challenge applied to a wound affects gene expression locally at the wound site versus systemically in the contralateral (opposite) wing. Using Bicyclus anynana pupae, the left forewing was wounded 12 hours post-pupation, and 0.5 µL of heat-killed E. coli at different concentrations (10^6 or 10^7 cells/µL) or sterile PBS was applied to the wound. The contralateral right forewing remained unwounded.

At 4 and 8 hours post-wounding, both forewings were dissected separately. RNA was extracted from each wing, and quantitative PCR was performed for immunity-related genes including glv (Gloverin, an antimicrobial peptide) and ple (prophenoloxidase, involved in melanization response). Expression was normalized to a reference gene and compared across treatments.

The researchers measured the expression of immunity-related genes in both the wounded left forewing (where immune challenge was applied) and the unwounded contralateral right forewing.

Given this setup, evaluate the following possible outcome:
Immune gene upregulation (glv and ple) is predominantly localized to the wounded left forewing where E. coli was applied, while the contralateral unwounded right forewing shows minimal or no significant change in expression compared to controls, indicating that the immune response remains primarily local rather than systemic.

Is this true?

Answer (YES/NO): NO